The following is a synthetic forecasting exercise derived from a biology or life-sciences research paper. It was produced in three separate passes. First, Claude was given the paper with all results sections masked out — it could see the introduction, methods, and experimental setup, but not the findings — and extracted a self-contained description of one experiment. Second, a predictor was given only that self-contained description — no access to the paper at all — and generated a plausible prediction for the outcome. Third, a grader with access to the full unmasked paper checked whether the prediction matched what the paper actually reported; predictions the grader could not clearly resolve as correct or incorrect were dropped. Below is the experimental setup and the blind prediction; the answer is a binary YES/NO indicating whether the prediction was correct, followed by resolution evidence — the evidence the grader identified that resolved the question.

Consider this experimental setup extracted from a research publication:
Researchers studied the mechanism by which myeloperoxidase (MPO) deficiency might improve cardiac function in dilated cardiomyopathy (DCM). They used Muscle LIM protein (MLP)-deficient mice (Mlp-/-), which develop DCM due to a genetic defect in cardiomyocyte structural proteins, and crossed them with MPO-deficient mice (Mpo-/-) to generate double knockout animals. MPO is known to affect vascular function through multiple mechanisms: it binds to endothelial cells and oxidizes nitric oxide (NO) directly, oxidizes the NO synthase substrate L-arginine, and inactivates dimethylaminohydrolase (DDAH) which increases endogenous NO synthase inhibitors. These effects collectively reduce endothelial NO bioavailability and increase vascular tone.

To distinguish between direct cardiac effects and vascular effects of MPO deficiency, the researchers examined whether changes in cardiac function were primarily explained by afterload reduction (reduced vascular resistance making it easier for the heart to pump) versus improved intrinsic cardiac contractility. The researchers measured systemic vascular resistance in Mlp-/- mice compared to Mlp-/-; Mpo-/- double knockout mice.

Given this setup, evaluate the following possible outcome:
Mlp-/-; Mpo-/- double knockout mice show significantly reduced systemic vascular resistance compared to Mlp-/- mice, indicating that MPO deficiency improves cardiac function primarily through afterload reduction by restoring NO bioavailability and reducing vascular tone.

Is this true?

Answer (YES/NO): YES